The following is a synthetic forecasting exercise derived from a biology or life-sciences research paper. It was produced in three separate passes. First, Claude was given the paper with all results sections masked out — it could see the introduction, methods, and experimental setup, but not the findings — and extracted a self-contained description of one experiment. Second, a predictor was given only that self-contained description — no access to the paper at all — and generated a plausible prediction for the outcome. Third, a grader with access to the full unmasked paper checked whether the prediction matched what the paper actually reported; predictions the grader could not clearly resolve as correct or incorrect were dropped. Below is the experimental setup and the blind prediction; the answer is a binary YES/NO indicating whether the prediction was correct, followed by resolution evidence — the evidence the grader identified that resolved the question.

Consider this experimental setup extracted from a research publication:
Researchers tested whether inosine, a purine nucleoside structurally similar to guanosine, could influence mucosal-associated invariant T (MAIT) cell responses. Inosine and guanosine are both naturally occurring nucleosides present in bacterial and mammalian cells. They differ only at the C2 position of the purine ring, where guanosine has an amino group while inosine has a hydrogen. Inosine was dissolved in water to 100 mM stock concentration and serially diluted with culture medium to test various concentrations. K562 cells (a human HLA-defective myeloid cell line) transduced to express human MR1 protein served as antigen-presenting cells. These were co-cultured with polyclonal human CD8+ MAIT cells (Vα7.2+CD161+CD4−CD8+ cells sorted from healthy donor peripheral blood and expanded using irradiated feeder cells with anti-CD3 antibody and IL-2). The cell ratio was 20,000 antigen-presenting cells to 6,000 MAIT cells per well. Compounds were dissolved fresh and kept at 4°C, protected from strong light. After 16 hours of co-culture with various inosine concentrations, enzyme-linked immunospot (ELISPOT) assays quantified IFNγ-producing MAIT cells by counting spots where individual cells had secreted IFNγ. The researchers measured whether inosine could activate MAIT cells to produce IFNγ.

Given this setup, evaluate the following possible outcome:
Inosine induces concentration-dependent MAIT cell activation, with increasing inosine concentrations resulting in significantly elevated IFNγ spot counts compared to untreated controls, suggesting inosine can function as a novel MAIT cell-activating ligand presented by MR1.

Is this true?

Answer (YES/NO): NO